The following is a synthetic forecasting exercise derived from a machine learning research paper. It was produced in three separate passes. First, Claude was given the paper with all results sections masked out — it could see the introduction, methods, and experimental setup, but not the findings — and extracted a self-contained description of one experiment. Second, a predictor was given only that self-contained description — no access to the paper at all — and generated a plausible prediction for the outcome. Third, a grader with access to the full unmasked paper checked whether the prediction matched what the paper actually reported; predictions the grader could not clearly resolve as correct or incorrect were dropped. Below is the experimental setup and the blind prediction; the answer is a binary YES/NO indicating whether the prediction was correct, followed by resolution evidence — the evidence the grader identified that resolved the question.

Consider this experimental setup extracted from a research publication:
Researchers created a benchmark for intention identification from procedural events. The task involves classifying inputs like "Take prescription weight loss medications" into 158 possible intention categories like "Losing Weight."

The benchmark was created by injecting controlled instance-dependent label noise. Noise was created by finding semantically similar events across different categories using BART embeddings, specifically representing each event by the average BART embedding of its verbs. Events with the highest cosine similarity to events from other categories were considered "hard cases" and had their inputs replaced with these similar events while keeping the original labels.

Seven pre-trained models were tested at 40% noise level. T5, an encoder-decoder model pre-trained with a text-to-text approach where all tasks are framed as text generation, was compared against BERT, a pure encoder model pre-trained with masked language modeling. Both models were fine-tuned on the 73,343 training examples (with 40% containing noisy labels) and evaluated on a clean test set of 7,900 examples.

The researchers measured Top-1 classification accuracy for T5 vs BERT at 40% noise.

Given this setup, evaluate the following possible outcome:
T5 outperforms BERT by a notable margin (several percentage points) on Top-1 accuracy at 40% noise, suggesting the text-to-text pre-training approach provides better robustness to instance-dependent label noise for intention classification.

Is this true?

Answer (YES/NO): NO